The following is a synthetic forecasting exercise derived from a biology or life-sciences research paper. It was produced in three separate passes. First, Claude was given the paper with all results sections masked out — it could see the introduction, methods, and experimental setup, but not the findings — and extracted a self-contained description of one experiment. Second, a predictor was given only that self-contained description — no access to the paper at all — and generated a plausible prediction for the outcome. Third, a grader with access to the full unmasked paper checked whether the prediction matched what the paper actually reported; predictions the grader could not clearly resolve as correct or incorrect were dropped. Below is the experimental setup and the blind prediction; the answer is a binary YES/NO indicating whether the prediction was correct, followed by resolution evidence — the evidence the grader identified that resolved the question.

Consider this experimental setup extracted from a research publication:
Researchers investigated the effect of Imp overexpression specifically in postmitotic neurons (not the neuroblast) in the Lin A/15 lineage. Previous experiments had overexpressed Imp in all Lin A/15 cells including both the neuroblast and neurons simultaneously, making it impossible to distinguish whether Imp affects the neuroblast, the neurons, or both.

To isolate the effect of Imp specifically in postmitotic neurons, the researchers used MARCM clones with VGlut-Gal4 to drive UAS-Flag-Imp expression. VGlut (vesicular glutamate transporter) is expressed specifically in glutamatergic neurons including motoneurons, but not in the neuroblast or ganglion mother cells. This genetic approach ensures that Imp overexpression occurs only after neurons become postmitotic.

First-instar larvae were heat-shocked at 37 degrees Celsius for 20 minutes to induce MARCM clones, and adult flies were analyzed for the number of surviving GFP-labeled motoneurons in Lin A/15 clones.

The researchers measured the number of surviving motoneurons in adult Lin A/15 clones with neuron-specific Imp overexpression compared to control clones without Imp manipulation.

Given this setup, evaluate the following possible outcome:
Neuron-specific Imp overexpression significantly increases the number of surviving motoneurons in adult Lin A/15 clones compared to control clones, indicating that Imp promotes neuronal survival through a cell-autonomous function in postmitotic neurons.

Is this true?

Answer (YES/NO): YES